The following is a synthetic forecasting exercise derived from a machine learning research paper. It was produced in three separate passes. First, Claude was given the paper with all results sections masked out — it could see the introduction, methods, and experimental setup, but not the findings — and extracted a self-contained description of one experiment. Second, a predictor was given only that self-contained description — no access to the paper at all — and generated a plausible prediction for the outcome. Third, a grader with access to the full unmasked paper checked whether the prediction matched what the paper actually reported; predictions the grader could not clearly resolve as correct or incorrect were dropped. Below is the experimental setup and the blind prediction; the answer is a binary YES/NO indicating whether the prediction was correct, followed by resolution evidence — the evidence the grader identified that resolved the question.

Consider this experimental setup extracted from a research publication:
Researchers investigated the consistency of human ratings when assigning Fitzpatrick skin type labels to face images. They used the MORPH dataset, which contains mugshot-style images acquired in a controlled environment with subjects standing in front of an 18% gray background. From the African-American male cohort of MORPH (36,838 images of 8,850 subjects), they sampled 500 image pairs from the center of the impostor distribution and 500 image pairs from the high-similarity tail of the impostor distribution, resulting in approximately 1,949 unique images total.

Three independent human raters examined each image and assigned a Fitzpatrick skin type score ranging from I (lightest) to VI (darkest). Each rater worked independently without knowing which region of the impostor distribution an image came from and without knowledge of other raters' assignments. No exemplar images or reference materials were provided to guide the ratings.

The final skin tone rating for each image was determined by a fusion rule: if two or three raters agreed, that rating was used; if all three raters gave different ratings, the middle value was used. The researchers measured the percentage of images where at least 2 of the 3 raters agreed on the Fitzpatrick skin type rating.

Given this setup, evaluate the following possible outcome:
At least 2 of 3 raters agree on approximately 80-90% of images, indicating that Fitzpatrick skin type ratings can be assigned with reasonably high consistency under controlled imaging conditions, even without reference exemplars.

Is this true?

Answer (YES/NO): NO